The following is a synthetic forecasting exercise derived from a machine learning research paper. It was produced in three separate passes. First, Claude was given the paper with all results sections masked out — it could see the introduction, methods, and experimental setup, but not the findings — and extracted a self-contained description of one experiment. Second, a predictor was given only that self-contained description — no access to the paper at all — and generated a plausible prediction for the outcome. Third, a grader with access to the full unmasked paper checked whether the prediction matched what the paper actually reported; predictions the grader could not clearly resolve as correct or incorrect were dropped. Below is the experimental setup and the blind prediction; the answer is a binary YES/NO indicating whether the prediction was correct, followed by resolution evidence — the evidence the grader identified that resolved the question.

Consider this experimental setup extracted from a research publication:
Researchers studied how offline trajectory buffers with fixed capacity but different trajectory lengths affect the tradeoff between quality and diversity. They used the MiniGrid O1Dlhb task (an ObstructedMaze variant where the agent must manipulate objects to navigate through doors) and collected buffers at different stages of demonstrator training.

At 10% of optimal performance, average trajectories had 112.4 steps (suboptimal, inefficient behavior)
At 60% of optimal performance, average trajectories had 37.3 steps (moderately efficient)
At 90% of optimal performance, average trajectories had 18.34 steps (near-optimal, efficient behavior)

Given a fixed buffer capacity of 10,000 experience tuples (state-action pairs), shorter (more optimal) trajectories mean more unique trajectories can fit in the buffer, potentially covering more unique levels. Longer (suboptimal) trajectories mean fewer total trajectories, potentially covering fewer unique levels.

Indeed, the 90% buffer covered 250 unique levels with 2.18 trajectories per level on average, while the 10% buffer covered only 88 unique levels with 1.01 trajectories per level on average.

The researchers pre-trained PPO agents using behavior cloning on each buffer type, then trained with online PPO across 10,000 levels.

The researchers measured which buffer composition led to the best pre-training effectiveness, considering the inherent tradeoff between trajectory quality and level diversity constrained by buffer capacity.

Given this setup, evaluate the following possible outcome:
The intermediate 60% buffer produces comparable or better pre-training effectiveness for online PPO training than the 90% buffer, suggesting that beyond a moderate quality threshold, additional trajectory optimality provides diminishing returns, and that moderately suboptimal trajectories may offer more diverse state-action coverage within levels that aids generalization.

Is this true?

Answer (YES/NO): NO